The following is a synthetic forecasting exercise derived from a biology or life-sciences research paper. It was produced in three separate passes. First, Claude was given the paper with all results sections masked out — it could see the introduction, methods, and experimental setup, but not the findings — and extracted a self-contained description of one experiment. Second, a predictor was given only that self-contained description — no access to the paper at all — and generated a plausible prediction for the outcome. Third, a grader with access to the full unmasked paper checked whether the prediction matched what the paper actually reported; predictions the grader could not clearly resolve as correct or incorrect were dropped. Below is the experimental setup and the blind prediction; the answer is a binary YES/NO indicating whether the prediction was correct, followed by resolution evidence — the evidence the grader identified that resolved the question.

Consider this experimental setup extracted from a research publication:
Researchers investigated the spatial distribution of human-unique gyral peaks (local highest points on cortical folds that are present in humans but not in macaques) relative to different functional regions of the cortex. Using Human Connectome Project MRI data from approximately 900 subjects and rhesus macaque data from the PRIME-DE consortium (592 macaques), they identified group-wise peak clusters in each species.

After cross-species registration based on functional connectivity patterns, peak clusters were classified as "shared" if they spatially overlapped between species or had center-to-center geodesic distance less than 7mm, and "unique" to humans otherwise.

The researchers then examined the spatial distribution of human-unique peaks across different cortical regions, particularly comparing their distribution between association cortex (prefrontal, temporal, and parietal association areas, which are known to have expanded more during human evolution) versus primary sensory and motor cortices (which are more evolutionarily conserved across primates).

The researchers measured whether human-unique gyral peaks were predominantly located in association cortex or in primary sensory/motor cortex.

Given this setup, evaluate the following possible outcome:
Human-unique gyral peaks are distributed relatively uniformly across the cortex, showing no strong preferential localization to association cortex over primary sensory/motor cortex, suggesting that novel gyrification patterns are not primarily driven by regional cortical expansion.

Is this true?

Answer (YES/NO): NO